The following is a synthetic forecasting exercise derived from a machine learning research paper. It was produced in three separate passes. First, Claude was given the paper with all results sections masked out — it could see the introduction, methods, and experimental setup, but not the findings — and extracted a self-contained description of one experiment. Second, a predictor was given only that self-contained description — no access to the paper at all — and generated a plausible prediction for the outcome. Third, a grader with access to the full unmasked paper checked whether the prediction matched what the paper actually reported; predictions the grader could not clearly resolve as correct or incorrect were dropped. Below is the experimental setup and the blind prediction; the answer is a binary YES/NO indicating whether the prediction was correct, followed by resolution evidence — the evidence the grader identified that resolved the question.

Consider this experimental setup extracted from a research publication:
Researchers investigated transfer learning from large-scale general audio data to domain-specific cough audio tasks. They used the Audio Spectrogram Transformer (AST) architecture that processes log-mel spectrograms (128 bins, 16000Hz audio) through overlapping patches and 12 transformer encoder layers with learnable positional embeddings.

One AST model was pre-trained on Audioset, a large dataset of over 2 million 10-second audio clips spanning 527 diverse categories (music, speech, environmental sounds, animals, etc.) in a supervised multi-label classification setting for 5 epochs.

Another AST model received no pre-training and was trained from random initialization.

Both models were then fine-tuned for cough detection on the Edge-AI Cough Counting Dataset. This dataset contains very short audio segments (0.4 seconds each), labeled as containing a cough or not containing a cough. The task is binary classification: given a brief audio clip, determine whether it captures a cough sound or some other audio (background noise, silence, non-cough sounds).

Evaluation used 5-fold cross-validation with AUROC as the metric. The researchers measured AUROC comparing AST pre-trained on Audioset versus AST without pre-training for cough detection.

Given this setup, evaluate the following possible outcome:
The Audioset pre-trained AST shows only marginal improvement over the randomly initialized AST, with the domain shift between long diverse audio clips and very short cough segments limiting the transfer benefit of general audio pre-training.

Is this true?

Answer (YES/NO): YES